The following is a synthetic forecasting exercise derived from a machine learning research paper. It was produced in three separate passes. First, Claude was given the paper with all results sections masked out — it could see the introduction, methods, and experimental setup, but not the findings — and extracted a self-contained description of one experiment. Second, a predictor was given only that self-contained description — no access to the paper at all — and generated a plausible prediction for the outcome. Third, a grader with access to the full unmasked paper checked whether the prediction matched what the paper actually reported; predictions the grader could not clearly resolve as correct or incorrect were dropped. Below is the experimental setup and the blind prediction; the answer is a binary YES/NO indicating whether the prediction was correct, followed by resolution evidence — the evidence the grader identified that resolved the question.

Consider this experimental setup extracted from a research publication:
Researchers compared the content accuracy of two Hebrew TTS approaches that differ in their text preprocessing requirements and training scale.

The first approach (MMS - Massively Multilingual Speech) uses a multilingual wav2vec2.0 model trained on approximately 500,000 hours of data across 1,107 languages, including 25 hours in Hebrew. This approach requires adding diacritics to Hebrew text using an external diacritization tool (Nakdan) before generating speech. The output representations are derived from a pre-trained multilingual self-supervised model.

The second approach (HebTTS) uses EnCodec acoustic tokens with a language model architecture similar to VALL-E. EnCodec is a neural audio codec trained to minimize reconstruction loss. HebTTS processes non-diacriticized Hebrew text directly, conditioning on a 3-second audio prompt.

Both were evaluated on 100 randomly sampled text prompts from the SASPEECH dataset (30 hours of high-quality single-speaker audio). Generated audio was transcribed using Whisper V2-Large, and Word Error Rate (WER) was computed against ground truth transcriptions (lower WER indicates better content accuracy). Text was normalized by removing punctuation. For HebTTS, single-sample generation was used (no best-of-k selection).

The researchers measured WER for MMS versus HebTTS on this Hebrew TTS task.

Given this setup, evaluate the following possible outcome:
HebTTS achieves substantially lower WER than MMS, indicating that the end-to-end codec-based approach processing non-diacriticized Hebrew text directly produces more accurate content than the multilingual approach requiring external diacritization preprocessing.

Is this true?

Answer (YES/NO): NO